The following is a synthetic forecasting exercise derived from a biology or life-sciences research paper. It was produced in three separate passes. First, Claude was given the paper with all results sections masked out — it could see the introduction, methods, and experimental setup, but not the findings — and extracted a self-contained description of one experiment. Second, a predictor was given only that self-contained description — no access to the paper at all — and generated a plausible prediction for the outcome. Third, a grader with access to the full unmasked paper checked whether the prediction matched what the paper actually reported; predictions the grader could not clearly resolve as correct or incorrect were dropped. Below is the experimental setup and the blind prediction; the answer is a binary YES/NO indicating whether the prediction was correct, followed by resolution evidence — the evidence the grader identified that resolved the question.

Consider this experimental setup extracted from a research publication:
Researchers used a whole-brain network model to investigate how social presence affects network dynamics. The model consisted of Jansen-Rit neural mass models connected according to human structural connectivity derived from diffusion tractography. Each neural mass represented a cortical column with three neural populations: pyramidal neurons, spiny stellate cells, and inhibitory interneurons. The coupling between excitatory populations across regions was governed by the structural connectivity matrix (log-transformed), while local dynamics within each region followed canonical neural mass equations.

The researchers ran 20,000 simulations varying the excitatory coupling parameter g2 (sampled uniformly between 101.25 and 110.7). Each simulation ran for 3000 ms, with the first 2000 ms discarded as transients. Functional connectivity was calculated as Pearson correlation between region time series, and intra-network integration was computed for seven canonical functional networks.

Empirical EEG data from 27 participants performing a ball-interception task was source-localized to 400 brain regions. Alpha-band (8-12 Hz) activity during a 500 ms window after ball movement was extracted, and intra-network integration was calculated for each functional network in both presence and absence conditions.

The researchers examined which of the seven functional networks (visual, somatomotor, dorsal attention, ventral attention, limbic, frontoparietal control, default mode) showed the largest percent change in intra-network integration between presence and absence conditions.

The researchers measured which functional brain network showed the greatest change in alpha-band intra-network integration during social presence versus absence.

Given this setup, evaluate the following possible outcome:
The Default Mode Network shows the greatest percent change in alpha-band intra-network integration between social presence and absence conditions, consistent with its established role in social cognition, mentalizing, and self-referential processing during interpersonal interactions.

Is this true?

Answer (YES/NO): NO